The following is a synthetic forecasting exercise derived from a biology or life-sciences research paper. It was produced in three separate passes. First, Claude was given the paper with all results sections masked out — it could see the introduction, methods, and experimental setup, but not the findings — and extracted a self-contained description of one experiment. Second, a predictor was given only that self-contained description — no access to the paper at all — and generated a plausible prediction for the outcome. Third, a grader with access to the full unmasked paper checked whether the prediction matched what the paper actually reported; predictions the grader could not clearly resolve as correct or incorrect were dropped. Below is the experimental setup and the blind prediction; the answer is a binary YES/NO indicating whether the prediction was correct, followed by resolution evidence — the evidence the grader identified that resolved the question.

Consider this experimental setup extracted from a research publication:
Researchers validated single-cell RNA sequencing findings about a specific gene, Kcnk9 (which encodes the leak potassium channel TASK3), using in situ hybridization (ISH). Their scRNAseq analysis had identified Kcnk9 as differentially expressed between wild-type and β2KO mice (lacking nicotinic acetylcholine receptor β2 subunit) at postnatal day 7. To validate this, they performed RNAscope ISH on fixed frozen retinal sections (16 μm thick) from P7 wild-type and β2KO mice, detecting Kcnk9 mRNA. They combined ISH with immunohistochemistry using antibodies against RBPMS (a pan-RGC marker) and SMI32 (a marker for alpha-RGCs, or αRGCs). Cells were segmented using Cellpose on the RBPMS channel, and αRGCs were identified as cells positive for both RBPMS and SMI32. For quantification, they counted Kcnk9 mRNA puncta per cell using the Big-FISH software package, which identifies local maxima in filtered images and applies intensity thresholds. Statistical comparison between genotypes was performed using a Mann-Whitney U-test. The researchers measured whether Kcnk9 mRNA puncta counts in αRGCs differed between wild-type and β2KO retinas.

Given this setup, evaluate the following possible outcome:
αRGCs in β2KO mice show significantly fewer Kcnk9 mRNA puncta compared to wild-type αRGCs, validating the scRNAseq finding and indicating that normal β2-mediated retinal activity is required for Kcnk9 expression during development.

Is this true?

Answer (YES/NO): YES